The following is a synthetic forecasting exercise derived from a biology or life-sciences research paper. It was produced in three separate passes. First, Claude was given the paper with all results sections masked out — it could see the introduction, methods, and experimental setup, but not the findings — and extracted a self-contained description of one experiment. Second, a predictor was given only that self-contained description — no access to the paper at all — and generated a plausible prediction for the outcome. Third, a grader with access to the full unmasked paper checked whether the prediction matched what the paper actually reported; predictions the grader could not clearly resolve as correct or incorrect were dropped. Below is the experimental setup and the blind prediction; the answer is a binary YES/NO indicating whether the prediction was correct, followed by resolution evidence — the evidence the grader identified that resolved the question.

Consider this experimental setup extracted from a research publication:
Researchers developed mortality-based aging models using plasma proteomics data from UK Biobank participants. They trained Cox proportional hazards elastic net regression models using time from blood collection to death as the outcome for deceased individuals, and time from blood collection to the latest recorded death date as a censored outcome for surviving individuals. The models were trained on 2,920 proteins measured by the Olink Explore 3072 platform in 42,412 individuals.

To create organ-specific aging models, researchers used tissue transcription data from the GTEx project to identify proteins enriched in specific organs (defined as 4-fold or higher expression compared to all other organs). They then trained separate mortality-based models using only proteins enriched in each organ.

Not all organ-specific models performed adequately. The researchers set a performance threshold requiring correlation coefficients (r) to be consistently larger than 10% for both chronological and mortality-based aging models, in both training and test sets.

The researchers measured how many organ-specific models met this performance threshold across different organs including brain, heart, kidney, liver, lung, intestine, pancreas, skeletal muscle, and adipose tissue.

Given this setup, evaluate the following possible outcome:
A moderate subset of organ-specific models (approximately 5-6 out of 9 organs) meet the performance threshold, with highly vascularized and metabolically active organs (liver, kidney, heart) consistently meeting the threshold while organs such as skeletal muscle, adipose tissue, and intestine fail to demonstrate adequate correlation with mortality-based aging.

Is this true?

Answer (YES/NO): NO